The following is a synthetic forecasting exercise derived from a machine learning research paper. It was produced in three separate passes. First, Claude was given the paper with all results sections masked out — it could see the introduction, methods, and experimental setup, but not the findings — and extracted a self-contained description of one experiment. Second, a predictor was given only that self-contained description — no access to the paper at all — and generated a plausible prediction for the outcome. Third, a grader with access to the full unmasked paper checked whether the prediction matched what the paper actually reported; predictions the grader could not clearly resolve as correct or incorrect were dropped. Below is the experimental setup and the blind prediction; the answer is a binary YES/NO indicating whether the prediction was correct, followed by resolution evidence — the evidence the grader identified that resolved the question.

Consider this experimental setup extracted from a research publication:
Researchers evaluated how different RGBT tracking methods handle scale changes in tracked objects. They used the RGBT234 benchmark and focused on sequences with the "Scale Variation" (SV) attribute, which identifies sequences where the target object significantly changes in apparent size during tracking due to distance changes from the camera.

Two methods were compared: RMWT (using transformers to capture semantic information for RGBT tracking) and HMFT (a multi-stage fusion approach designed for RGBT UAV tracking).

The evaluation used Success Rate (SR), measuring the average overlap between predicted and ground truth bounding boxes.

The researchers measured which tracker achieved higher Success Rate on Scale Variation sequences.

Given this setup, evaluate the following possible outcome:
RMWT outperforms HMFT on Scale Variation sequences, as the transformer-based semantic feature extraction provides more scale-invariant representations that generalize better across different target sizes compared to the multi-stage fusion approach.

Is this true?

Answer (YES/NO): YES